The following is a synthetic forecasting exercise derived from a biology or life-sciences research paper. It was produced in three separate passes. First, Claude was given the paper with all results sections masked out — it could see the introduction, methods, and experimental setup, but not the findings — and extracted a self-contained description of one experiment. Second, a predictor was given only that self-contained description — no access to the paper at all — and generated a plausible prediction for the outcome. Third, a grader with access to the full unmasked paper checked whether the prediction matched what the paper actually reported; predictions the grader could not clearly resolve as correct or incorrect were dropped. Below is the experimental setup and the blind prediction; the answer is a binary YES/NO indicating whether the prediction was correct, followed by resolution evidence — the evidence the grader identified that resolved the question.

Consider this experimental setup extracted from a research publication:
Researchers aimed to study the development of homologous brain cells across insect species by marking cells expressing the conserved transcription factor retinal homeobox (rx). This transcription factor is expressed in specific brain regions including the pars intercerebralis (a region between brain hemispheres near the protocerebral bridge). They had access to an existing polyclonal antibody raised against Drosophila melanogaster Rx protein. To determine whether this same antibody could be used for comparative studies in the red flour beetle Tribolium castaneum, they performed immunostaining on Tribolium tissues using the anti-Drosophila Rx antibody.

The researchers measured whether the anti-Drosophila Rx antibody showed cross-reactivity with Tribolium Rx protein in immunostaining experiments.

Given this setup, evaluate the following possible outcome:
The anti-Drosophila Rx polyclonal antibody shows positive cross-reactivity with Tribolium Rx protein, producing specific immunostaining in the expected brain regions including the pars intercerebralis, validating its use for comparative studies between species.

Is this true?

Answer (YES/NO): NO